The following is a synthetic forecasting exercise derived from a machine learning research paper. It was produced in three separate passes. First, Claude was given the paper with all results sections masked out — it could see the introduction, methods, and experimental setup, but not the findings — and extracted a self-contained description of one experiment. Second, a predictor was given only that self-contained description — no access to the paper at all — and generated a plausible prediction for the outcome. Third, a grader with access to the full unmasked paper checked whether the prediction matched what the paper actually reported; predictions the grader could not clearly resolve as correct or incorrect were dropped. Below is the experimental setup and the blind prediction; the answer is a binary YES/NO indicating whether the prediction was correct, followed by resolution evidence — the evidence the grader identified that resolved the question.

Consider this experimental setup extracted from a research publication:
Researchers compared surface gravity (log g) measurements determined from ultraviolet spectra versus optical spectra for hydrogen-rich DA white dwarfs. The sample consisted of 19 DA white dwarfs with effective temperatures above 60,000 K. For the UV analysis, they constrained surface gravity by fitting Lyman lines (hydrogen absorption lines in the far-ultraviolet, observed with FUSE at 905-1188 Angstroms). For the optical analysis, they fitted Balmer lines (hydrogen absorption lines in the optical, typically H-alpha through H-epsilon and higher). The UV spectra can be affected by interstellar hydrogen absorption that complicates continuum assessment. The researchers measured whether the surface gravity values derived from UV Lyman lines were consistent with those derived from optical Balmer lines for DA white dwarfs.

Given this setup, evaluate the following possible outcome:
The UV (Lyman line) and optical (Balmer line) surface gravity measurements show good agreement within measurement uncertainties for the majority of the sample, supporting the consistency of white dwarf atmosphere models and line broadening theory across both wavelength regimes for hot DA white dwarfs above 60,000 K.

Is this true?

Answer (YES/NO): NO